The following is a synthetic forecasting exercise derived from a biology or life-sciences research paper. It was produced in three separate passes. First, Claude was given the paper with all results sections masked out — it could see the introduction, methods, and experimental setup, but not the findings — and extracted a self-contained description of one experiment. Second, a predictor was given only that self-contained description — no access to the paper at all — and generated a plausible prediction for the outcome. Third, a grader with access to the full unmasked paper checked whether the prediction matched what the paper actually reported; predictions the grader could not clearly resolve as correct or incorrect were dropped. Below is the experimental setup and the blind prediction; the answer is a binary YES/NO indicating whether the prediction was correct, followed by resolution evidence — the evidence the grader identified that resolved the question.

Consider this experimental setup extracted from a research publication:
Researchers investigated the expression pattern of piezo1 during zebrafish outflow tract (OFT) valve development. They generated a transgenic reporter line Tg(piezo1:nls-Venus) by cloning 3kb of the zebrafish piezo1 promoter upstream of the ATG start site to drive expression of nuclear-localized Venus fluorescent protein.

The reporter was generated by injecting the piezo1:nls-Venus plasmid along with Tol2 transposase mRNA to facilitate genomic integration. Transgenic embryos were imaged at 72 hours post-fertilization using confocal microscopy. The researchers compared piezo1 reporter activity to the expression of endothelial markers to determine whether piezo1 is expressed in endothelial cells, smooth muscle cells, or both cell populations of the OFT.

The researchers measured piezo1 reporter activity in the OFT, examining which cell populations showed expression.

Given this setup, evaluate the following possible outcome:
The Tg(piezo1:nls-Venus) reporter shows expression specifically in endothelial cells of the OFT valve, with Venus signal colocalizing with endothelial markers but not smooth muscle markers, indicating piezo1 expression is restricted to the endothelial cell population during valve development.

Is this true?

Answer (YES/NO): NO